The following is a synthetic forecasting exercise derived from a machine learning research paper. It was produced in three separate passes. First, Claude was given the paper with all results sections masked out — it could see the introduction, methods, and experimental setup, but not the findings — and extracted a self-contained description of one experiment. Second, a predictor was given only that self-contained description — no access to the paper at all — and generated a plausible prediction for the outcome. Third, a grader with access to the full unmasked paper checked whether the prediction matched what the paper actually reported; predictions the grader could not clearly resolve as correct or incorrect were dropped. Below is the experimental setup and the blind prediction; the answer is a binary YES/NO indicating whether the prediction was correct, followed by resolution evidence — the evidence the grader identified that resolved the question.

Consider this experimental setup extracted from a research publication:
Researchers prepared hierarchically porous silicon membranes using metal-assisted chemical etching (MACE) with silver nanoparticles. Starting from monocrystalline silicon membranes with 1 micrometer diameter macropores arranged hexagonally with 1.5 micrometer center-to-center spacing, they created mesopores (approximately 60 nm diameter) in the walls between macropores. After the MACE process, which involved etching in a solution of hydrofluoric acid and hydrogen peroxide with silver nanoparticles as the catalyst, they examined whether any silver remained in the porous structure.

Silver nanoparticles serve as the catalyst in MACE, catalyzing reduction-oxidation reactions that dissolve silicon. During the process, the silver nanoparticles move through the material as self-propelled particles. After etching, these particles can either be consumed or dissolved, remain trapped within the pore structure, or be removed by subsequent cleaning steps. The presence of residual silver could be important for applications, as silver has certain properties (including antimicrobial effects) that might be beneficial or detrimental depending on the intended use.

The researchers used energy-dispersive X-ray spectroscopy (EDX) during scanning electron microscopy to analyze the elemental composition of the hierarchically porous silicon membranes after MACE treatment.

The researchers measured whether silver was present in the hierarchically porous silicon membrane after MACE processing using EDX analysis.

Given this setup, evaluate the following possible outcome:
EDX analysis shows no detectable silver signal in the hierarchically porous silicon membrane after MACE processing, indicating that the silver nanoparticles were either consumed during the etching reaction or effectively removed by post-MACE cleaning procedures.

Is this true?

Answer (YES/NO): YES